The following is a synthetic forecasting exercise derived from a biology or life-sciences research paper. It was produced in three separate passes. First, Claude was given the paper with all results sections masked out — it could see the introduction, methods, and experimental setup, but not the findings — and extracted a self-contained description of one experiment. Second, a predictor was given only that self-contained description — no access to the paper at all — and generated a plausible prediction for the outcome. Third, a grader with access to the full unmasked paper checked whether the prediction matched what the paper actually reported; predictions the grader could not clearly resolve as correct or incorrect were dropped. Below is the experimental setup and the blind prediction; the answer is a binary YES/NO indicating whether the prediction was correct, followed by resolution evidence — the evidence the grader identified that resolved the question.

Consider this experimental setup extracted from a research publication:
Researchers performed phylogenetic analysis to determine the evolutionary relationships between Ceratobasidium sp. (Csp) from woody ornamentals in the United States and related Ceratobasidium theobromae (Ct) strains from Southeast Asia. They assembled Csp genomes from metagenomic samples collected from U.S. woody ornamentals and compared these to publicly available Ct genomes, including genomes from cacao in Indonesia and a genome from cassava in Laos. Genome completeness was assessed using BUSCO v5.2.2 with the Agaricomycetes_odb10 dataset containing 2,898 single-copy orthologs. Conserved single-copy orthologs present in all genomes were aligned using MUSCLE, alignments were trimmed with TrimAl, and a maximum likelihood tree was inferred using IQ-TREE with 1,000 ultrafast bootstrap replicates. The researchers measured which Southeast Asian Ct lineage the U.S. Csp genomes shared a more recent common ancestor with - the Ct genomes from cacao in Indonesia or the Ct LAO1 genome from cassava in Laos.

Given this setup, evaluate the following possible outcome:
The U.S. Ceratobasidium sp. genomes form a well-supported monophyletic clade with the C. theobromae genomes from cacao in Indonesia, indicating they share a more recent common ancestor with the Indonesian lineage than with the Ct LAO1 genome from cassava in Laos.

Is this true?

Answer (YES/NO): NO